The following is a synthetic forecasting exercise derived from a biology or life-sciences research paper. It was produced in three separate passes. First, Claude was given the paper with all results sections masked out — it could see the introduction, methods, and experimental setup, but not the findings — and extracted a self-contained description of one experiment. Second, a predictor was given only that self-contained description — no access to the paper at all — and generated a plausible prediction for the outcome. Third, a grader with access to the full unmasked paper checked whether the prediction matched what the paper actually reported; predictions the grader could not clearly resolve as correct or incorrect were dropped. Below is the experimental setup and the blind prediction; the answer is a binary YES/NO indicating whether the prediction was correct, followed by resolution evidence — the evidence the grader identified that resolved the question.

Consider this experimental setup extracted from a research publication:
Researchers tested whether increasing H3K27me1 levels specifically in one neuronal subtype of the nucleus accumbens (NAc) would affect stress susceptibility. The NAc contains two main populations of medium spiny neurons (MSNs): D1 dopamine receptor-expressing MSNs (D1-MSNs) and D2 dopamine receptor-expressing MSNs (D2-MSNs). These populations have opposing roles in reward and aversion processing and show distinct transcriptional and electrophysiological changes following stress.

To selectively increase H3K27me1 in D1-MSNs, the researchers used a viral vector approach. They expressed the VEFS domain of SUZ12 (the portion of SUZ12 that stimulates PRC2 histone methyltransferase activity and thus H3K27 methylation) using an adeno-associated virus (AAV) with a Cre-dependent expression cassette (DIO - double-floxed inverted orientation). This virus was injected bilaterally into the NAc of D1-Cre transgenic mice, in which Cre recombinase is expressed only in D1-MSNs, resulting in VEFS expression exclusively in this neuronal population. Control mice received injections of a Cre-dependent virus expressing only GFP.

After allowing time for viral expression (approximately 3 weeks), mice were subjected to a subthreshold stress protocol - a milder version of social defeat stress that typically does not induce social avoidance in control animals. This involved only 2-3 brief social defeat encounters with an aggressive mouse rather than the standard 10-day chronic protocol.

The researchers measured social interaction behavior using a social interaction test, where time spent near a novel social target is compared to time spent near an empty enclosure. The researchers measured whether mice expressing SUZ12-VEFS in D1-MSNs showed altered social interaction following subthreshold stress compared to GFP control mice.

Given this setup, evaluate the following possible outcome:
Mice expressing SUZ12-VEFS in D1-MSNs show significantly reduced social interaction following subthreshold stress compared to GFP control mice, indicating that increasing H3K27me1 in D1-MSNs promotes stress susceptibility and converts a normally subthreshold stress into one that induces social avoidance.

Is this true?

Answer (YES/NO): YES